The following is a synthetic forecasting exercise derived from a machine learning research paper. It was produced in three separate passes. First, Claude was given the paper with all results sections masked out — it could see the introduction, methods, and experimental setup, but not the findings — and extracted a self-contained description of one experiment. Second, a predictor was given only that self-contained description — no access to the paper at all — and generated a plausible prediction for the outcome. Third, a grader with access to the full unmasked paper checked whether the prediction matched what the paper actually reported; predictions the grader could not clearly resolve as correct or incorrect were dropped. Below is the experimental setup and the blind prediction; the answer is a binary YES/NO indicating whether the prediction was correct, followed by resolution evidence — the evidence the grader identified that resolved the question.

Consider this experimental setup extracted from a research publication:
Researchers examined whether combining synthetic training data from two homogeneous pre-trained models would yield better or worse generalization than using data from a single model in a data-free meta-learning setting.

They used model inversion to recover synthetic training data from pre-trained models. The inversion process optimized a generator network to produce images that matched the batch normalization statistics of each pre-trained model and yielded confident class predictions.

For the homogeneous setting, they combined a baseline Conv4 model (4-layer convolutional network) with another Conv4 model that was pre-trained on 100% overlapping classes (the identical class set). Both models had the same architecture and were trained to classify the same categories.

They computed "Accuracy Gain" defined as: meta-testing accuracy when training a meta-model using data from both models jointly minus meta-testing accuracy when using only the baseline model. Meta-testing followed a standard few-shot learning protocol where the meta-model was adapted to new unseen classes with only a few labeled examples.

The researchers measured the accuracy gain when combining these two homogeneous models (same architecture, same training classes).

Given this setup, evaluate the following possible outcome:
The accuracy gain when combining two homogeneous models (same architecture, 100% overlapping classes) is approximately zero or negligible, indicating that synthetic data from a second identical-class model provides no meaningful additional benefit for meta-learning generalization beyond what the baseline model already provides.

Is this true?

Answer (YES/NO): YES